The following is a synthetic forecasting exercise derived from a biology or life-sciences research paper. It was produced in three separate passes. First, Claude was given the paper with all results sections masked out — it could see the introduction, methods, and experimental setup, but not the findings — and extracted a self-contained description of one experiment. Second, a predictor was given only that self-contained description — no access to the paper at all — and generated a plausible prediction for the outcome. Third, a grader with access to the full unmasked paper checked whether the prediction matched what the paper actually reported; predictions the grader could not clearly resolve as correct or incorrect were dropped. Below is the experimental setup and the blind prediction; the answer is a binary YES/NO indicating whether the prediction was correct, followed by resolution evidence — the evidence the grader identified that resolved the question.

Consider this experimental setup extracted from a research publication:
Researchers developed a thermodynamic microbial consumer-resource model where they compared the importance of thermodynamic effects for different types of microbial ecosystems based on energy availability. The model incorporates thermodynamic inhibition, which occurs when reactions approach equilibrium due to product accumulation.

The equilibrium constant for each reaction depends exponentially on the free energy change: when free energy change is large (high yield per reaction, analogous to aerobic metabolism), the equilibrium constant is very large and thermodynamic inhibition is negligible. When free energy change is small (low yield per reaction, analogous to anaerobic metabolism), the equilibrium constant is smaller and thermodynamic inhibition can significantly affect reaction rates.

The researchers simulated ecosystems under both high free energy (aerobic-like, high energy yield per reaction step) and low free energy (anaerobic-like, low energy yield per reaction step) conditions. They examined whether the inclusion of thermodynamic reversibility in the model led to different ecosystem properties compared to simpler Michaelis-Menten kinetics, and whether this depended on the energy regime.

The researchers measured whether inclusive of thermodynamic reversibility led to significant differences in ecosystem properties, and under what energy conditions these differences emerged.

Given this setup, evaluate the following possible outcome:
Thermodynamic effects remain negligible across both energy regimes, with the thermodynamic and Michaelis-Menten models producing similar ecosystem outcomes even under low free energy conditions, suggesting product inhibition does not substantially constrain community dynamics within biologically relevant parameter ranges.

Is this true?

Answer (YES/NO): NO